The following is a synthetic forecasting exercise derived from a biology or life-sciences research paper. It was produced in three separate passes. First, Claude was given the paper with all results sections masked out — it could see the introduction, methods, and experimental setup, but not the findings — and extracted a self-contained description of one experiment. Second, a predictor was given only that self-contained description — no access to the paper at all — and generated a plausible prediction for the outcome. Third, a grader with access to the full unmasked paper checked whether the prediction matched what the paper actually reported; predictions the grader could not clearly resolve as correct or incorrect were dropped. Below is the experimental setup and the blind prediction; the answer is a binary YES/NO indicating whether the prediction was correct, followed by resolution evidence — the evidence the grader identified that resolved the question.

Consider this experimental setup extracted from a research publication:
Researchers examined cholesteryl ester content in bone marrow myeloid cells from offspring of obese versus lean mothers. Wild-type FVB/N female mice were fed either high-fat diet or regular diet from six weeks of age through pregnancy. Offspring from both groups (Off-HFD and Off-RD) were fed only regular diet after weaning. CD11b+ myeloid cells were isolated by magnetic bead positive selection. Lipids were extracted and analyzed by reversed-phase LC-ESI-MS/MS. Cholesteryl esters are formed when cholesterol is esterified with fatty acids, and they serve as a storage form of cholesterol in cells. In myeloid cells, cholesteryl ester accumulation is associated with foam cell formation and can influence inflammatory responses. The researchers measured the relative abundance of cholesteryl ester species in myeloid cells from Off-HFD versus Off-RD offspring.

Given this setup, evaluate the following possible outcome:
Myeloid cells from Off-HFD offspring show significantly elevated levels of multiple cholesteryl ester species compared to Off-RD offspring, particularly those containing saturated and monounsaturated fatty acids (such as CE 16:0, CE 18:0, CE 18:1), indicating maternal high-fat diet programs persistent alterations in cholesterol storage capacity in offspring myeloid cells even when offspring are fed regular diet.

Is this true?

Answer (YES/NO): NO